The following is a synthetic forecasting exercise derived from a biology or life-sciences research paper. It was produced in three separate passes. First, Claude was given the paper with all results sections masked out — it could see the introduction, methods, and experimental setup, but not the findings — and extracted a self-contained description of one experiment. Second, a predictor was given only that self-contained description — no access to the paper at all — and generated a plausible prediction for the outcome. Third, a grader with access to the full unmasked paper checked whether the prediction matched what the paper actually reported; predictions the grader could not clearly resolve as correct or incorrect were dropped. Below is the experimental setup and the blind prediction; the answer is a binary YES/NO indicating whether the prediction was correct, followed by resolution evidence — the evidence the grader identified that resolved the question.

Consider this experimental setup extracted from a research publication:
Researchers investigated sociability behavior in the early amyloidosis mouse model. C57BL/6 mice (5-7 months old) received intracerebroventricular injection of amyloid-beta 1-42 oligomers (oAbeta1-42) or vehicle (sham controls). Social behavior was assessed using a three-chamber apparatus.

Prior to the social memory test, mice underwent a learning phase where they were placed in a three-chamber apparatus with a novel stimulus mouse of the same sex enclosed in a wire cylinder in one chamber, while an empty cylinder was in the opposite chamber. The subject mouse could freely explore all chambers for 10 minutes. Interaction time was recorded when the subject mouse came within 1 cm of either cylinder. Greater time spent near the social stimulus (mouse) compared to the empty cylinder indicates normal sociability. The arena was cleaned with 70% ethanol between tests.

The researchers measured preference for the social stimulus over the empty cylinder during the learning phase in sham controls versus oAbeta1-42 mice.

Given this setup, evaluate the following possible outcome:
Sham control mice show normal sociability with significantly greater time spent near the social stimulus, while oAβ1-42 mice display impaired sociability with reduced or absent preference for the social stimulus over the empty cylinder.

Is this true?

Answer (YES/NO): NO